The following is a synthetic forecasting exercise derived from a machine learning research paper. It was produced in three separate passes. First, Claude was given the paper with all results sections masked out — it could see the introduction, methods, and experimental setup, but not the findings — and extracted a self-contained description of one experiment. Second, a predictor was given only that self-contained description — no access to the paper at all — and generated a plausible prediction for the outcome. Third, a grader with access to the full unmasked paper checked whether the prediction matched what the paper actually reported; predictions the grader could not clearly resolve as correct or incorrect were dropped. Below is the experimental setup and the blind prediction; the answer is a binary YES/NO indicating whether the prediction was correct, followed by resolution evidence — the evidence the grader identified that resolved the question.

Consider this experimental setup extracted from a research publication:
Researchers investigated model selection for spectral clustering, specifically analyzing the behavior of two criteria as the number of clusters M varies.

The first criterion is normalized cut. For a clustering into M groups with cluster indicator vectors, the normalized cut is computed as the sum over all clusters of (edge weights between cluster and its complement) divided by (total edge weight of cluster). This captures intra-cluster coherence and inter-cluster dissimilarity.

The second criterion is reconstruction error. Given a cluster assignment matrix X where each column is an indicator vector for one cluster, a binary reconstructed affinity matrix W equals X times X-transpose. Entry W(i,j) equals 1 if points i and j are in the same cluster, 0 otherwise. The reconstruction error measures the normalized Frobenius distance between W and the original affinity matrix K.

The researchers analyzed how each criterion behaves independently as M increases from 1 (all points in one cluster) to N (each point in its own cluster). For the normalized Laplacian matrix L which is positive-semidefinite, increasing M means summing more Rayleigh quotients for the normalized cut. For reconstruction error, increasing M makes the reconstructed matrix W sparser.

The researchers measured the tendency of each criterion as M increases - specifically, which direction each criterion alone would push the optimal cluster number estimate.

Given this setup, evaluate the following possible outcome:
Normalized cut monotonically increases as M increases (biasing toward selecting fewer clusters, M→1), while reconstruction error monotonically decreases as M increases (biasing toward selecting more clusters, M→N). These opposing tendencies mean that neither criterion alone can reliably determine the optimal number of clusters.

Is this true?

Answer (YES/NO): YES